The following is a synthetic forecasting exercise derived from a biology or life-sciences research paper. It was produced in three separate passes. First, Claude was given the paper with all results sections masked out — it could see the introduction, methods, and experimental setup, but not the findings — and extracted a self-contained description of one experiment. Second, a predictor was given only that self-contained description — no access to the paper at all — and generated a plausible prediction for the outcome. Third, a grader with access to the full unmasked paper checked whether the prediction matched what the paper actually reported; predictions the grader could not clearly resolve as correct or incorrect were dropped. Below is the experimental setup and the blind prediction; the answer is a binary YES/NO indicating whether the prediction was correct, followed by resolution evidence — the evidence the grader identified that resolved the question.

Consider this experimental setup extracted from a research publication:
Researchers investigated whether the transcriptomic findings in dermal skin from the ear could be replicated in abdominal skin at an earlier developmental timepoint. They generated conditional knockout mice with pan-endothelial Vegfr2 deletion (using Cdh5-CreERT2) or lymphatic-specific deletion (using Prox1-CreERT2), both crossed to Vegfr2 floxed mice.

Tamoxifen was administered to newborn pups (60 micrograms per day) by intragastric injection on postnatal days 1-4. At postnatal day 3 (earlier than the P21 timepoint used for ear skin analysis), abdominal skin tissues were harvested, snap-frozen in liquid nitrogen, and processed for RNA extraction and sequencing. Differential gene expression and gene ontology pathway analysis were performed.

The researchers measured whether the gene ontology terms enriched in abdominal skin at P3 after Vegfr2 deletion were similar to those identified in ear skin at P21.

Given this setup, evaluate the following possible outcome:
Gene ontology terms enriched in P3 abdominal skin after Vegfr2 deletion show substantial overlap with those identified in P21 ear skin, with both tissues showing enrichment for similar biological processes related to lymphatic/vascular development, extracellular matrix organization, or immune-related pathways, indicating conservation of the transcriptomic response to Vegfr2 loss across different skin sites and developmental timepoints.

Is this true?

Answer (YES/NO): YES